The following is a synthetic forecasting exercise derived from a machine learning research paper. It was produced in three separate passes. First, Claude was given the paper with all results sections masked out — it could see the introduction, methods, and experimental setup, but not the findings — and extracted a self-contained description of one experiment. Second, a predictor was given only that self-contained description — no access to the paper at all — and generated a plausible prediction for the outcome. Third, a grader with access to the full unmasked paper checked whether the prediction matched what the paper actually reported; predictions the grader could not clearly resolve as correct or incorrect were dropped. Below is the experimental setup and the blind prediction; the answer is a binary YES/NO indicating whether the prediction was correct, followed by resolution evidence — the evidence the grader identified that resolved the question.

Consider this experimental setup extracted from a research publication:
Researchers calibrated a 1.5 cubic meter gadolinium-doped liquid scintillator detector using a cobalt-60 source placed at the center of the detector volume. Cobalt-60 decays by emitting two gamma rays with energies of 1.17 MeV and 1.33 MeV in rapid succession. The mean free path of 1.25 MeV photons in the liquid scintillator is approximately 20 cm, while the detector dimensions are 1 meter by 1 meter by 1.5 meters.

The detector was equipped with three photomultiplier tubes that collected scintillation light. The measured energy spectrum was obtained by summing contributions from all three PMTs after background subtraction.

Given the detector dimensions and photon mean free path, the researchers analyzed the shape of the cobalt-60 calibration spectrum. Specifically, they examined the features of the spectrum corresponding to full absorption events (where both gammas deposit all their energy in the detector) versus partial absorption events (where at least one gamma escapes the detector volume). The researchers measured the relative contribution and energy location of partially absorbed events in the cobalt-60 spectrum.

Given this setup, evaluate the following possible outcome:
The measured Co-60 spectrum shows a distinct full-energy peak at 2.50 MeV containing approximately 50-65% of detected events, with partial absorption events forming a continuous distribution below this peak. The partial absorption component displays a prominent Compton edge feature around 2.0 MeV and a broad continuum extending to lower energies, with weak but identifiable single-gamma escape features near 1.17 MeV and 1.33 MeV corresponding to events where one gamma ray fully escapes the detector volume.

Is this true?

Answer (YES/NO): NO